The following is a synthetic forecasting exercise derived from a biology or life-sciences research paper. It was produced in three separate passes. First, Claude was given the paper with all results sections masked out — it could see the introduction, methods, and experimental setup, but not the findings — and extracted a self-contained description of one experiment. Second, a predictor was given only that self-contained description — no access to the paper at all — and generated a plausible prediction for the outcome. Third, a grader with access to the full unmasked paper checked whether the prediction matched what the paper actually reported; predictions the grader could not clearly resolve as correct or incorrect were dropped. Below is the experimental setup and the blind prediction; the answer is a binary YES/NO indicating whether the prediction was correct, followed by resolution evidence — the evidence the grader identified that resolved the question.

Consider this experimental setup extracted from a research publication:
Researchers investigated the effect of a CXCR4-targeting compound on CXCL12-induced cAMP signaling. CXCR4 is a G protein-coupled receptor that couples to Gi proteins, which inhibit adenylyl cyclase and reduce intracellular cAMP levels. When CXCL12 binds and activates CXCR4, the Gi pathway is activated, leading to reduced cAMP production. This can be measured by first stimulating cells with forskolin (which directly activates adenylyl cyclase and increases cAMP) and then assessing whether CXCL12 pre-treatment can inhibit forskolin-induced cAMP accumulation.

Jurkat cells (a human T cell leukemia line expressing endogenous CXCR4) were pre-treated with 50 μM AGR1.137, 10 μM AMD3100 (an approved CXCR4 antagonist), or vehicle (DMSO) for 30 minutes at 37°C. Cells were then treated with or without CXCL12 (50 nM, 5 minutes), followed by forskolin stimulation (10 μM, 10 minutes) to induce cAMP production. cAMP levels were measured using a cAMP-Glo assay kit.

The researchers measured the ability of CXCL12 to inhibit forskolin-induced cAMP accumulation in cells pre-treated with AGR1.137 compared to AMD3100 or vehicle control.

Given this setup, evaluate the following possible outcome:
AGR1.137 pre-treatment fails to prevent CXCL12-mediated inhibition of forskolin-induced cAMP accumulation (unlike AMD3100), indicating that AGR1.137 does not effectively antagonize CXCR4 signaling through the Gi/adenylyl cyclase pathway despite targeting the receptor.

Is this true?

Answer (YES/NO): YES